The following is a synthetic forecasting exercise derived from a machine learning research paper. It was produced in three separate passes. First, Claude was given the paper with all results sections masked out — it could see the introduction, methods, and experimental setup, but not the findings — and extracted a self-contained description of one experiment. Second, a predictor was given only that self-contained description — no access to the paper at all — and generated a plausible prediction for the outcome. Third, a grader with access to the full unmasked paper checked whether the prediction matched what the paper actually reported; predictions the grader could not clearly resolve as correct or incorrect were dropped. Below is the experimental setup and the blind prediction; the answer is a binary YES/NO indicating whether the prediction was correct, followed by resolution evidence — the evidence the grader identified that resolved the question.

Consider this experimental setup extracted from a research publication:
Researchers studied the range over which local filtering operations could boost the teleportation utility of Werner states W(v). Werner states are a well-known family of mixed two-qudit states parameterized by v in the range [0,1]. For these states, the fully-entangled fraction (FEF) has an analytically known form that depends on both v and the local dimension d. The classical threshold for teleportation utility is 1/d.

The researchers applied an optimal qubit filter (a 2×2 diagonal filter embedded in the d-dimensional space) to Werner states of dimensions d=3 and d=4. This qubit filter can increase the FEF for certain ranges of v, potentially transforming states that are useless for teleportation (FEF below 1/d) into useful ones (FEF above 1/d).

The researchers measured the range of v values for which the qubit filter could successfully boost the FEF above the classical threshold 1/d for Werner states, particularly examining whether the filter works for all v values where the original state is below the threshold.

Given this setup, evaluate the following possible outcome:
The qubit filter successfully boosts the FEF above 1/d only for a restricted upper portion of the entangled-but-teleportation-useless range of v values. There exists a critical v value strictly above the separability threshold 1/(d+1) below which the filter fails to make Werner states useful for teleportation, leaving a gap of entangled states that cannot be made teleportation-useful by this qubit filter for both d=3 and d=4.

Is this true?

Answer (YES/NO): NO